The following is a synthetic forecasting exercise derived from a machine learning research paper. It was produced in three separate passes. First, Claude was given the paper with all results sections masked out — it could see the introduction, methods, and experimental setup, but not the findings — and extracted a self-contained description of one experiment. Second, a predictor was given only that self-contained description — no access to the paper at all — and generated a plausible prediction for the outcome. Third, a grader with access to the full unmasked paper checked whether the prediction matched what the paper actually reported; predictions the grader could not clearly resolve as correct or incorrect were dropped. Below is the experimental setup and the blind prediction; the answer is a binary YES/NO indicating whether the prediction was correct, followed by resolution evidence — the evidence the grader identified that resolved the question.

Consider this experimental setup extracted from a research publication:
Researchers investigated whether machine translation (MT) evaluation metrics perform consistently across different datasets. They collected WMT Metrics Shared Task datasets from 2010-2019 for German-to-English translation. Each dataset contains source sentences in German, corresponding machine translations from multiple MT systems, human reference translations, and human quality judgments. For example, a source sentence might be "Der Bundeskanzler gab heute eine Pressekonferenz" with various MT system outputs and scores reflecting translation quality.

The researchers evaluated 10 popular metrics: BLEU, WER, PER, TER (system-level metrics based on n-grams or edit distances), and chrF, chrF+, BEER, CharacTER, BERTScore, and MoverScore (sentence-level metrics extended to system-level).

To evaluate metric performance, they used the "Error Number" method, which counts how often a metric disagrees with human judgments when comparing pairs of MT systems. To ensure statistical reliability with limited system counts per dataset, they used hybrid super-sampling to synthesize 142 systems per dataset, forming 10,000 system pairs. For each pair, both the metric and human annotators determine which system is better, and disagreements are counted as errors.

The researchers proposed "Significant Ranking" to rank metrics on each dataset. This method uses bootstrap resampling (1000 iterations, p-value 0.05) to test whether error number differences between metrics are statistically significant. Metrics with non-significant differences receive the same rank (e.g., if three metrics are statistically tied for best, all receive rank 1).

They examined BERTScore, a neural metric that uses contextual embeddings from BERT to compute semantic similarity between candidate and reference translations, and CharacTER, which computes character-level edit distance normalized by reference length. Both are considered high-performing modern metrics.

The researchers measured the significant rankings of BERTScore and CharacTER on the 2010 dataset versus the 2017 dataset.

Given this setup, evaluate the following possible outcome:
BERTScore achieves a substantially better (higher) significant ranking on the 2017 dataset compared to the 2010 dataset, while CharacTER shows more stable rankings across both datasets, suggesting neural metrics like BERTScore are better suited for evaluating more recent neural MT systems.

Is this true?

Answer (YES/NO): NO